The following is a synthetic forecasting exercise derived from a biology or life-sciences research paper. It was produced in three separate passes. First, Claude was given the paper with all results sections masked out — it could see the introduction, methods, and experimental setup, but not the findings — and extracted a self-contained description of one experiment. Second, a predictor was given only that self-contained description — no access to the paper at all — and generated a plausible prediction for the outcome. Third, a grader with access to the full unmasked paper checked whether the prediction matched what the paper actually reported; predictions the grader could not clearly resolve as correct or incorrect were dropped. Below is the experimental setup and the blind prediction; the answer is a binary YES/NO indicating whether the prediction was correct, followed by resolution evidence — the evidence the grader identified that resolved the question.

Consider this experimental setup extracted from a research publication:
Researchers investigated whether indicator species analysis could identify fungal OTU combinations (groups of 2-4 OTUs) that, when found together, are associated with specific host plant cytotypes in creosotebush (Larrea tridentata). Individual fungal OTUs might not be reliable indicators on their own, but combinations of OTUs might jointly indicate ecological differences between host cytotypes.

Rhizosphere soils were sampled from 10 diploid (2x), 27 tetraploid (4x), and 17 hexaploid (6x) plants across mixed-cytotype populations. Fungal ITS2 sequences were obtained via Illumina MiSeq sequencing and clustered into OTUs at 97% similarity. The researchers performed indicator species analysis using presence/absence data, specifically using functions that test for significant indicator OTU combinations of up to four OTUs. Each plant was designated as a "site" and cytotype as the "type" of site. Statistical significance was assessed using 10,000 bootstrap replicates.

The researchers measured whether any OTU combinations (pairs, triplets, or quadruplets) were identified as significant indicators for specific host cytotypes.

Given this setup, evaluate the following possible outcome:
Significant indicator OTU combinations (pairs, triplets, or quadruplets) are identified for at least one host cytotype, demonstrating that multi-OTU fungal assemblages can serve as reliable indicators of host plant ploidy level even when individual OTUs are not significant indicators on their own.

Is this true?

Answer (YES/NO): NO